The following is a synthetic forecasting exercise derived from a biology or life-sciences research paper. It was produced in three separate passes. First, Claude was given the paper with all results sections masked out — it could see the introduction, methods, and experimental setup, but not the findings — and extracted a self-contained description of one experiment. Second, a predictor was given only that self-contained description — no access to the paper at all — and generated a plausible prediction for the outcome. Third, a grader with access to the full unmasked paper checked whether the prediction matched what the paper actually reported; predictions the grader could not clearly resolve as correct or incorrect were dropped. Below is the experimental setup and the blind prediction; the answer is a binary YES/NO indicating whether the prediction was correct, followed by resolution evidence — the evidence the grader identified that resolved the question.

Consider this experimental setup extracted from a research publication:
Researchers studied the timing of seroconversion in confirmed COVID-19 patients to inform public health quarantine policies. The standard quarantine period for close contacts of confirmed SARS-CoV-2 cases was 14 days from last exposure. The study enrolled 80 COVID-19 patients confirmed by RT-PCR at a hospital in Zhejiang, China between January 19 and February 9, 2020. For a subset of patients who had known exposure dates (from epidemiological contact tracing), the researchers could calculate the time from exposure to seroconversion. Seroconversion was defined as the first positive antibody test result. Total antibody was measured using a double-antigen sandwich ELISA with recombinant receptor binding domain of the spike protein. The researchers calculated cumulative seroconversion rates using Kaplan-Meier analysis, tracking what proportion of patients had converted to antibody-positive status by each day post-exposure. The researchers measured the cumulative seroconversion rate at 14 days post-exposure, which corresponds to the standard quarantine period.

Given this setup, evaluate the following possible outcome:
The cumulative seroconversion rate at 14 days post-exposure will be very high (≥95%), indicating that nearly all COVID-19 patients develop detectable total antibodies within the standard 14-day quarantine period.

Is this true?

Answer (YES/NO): NO